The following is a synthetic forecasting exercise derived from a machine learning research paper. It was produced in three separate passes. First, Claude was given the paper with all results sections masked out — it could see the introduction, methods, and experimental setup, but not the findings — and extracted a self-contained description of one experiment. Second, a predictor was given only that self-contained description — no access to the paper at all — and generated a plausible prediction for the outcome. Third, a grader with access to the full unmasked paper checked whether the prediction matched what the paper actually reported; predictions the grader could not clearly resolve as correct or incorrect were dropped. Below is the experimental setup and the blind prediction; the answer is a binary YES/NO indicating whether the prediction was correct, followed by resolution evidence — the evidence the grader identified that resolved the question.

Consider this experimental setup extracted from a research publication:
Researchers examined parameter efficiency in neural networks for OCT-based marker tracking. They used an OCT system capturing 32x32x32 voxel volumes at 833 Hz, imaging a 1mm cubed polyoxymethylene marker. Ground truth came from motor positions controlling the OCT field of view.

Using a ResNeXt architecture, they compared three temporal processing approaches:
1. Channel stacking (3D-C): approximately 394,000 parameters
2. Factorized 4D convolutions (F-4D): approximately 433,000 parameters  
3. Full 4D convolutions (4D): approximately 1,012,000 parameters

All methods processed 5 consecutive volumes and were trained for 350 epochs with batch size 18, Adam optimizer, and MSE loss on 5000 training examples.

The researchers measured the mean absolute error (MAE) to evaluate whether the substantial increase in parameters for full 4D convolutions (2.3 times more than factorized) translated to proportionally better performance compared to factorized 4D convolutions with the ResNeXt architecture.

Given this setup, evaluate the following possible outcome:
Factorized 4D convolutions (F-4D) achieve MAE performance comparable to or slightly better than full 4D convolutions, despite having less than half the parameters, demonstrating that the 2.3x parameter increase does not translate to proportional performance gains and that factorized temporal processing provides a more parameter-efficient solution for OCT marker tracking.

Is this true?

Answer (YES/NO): NO